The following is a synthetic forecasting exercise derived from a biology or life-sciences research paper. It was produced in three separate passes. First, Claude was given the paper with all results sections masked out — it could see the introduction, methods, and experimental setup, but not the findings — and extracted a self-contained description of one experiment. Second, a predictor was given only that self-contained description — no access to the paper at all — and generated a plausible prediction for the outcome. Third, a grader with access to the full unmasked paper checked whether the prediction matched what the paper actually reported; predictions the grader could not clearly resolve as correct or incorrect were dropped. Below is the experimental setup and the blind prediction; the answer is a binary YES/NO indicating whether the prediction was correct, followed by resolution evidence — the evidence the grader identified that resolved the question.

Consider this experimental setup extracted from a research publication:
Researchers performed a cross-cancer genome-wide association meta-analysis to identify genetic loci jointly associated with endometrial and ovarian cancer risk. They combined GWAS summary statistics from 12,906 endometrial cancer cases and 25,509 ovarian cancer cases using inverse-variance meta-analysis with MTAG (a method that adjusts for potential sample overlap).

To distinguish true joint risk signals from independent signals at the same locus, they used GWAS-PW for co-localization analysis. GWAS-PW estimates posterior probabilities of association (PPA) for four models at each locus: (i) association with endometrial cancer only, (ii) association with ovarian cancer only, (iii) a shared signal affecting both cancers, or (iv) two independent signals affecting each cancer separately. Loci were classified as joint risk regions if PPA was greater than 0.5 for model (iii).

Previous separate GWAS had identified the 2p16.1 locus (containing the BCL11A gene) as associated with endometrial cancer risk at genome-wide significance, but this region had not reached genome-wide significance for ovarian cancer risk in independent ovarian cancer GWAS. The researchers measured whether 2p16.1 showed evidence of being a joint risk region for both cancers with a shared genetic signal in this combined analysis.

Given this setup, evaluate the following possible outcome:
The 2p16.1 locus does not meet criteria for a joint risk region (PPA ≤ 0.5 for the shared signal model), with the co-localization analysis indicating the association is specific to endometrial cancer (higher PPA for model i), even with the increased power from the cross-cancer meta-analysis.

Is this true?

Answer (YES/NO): NO